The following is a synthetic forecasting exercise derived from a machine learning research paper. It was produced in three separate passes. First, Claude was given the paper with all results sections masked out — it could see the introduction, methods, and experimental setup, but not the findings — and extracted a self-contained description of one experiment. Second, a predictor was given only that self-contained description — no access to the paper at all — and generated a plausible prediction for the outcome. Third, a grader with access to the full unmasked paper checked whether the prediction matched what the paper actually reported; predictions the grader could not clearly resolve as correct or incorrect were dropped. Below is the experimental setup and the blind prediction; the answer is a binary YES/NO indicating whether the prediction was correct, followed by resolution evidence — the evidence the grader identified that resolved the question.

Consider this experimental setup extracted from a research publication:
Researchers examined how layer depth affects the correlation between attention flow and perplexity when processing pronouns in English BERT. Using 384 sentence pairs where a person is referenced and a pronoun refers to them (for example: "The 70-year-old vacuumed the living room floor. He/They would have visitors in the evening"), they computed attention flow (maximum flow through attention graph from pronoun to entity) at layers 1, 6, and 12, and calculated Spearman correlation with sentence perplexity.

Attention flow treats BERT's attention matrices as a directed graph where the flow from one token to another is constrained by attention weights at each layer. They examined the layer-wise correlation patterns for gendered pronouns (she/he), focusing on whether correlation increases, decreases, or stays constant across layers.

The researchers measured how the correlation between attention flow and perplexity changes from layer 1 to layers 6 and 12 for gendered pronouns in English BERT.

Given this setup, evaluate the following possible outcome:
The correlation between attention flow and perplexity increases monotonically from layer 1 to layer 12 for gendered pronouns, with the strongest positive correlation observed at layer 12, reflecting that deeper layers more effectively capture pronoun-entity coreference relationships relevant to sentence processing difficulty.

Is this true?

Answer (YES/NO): NO